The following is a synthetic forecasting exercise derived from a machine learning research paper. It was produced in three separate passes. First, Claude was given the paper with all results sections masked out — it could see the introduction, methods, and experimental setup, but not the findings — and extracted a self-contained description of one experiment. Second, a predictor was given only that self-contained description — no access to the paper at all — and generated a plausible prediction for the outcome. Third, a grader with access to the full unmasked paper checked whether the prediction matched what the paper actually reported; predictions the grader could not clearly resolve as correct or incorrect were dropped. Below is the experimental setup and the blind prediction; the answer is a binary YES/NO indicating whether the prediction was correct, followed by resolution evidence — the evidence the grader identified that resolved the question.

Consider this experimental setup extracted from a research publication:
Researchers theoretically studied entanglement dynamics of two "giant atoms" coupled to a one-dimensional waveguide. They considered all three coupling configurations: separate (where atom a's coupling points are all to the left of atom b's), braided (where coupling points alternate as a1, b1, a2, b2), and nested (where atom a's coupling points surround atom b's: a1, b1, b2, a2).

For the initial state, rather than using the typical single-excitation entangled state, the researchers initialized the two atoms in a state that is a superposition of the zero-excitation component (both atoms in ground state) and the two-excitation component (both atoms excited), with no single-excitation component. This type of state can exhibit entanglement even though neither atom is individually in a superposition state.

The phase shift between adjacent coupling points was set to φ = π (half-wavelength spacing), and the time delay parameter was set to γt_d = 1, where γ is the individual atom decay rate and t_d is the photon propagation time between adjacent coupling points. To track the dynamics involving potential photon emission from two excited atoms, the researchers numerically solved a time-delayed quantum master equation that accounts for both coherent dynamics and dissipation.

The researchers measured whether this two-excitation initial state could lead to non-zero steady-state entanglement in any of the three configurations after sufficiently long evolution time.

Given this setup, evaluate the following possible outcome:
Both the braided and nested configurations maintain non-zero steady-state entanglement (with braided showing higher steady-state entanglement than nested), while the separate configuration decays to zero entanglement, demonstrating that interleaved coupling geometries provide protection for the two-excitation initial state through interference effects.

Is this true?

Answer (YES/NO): NO